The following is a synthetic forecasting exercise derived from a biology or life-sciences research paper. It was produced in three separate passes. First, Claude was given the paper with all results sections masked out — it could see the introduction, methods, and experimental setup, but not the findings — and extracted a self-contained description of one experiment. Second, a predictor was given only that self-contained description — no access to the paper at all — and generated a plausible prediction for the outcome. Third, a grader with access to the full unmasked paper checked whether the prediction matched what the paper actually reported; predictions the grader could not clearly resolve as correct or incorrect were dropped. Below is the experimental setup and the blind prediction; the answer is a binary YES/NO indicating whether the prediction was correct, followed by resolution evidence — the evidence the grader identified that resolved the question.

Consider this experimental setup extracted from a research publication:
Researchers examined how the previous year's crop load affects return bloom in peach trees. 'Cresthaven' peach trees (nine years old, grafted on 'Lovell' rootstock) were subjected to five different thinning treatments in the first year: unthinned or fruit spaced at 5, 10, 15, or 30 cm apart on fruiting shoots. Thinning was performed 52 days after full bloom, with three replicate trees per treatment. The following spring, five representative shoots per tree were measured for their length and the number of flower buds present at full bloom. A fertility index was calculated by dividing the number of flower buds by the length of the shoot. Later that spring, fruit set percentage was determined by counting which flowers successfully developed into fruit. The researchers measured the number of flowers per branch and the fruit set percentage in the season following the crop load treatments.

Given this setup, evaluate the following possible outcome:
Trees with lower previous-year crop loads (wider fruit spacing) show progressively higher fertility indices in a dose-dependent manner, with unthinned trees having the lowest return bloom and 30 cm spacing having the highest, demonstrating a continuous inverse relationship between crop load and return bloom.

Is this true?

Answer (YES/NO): NO